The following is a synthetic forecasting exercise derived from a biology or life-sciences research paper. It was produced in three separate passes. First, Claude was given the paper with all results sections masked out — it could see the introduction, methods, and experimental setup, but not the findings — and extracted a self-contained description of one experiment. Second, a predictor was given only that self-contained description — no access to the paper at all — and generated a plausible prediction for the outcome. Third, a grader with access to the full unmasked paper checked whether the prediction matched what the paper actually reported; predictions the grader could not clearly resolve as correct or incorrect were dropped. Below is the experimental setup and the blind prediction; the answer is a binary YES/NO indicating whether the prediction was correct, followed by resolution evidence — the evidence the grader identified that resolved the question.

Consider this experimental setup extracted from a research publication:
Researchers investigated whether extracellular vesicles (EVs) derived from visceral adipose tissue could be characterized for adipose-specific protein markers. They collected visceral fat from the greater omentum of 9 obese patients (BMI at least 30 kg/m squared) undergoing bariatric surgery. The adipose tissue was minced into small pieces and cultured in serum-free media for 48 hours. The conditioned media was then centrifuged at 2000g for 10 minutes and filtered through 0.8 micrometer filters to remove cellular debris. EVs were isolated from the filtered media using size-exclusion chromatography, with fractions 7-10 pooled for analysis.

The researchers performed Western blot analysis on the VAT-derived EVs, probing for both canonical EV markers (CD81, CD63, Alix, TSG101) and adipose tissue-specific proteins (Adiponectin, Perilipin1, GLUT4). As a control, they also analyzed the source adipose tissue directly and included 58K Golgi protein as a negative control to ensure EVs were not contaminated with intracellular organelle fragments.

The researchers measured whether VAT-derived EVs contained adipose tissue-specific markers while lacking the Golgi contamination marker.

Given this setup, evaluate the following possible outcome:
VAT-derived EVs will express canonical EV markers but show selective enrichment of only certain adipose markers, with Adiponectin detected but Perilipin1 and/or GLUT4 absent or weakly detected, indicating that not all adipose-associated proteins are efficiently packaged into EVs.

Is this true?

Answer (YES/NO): NO